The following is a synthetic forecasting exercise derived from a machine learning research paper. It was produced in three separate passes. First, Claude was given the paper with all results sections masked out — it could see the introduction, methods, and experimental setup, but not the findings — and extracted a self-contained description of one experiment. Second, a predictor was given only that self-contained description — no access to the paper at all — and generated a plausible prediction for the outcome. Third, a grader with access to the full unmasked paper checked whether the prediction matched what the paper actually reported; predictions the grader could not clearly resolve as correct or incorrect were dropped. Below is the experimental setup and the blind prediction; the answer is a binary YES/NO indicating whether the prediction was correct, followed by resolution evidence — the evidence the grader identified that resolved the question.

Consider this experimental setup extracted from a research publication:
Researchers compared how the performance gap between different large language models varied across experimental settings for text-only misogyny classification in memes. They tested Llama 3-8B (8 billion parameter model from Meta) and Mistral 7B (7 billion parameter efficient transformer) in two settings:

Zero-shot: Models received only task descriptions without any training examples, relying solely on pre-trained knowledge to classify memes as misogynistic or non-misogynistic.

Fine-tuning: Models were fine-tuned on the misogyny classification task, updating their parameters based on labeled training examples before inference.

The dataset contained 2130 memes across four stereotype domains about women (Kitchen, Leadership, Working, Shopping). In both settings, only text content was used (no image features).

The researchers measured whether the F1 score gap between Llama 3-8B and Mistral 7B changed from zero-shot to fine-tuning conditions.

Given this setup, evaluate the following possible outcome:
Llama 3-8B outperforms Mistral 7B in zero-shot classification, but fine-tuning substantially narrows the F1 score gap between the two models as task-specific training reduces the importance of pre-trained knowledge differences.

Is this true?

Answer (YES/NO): NO